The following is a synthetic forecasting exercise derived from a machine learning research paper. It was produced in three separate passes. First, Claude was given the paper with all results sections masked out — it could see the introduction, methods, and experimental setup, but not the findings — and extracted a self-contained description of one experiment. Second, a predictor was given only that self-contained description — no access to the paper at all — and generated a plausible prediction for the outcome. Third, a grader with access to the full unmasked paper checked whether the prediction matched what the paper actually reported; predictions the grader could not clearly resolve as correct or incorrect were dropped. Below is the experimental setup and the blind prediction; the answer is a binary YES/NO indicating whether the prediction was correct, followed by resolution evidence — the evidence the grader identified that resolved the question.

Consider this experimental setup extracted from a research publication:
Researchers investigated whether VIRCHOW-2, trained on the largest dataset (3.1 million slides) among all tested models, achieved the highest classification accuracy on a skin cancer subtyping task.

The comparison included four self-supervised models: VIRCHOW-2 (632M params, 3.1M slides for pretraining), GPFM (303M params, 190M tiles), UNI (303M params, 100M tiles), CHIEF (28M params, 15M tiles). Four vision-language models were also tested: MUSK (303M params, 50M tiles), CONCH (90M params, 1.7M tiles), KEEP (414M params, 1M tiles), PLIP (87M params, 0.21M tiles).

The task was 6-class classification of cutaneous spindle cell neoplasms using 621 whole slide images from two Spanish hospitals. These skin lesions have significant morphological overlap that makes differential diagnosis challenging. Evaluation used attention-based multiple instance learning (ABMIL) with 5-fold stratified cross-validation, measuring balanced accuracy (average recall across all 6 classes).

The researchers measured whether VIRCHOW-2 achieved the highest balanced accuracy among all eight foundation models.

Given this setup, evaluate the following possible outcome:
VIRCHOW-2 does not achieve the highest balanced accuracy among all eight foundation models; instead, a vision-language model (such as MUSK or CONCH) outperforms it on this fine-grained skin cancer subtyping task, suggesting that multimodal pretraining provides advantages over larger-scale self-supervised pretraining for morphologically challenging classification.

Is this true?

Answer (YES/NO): NO